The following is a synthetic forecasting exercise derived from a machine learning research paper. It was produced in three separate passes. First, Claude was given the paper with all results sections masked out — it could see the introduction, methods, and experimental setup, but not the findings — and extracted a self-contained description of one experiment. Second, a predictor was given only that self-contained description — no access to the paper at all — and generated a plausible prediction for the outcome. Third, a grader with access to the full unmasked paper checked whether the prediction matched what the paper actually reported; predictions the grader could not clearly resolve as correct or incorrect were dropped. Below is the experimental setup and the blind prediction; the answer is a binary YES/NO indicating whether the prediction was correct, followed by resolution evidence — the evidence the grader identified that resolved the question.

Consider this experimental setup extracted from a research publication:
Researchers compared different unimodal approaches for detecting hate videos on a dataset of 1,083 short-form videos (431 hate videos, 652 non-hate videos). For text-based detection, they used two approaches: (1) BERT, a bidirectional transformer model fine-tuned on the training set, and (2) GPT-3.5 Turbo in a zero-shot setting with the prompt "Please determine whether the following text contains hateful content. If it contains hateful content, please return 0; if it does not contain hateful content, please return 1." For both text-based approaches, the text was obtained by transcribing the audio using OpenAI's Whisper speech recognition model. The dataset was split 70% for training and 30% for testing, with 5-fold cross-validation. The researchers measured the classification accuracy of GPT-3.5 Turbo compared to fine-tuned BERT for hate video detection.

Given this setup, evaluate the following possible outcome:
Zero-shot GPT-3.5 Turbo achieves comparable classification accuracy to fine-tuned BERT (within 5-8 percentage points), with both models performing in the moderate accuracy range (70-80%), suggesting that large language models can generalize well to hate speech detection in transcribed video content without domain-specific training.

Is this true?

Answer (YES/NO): NO